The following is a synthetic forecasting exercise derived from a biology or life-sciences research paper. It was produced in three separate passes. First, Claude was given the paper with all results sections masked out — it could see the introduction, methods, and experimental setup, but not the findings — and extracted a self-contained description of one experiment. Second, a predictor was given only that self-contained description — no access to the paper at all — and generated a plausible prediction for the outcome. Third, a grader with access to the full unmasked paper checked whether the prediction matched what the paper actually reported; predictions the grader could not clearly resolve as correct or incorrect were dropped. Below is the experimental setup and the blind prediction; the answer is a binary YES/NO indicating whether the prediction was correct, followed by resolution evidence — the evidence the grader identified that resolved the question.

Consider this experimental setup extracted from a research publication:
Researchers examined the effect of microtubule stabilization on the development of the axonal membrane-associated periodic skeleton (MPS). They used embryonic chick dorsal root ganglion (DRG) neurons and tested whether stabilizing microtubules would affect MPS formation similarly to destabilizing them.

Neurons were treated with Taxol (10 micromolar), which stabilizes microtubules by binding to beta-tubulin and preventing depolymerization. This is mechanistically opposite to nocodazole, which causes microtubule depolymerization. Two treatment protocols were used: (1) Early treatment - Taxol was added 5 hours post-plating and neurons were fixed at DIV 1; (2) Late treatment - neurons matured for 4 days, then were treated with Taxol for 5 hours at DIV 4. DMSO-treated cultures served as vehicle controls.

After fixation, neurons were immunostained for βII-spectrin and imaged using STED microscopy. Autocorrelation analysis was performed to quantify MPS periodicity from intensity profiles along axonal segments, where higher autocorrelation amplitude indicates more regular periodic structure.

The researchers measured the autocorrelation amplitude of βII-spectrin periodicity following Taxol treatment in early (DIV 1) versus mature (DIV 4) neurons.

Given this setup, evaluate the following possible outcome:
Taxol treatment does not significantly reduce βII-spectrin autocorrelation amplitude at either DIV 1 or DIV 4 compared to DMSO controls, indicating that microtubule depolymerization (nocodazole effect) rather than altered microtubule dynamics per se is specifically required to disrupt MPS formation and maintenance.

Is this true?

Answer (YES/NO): NO